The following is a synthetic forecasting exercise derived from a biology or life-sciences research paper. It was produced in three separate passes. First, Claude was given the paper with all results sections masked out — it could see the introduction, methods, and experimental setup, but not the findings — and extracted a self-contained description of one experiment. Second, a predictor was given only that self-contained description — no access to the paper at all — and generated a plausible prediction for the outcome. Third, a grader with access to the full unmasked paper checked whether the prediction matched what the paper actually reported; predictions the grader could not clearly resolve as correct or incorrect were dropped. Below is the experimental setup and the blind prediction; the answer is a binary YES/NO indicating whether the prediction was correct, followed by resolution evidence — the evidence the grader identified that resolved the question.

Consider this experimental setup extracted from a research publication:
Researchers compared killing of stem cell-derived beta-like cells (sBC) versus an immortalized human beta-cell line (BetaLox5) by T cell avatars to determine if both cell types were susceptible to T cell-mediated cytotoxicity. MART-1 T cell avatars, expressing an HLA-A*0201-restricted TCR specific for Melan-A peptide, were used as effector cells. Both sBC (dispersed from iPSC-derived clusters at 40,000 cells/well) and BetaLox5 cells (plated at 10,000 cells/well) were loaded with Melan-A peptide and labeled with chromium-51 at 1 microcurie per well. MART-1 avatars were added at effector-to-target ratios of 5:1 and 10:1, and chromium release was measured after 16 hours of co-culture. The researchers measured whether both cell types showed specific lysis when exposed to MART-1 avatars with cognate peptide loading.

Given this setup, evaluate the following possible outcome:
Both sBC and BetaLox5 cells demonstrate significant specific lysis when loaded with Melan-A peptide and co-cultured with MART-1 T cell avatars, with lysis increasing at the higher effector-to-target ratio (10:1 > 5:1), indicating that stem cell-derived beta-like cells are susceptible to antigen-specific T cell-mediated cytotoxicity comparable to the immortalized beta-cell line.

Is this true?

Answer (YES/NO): YES